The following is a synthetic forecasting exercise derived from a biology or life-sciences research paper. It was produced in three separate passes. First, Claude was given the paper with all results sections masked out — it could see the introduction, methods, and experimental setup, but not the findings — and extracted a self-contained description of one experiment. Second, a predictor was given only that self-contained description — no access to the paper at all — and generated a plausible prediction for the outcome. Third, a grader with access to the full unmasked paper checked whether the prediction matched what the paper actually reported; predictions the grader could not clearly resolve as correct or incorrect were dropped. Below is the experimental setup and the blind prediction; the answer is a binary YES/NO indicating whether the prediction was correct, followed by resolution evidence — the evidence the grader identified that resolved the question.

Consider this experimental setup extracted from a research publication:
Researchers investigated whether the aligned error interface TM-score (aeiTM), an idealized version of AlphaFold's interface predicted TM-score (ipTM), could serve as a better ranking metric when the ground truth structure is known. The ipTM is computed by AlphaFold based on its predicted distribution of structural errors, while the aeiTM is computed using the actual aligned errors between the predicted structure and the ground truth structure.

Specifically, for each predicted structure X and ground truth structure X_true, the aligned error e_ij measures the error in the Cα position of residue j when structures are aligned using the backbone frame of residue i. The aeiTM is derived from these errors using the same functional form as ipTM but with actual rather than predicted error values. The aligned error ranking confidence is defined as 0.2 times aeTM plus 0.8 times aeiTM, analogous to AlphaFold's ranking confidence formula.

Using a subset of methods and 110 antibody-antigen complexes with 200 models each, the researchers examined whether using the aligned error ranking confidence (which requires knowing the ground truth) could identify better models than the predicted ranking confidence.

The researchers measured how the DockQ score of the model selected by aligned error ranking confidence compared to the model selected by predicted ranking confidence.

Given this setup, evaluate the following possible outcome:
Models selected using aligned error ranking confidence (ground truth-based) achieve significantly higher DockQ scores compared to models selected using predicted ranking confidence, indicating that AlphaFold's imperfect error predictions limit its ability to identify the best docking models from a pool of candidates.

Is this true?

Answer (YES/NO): YES